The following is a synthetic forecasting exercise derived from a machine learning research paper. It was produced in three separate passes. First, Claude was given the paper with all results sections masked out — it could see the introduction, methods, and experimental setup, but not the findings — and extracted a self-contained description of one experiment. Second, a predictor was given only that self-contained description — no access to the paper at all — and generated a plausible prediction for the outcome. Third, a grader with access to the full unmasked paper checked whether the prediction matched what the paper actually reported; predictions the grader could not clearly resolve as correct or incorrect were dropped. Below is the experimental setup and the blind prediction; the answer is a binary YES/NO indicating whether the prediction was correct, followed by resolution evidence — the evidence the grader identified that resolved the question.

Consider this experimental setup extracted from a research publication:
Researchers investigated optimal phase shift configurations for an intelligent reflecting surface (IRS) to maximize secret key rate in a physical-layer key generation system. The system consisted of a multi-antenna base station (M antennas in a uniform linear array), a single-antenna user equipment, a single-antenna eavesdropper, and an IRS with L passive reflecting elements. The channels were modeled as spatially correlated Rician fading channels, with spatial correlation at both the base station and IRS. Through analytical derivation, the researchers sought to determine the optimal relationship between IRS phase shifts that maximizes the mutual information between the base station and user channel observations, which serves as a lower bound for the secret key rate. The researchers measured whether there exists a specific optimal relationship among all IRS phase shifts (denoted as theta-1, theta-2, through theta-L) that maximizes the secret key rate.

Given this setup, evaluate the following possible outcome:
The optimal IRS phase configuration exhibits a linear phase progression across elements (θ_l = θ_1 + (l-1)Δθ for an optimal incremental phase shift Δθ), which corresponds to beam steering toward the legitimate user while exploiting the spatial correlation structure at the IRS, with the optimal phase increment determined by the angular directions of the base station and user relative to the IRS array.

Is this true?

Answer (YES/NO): NO